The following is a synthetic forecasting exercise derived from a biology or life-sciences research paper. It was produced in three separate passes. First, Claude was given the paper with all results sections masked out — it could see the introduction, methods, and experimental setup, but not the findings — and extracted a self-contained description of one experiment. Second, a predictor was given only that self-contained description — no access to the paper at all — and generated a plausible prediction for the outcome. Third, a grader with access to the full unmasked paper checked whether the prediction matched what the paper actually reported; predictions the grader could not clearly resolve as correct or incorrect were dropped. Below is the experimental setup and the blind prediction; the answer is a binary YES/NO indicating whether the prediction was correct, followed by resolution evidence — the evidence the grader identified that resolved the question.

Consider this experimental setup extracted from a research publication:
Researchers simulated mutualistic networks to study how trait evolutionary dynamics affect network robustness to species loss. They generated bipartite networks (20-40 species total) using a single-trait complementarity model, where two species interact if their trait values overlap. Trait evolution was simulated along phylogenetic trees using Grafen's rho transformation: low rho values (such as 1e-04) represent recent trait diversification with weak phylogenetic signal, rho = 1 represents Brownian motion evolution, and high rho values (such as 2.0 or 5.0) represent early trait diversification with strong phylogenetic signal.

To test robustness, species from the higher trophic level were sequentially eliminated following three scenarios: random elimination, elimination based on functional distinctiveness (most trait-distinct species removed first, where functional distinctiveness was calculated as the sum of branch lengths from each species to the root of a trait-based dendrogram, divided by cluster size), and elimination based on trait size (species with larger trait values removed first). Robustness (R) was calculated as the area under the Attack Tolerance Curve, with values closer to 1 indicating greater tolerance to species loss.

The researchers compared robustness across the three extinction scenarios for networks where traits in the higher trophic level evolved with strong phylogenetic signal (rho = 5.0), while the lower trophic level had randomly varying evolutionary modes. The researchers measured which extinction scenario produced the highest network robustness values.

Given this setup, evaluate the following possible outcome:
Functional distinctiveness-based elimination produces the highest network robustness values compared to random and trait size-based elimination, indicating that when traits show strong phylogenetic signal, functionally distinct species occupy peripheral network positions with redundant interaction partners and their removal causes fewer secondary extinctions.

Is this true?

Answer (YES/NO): NO